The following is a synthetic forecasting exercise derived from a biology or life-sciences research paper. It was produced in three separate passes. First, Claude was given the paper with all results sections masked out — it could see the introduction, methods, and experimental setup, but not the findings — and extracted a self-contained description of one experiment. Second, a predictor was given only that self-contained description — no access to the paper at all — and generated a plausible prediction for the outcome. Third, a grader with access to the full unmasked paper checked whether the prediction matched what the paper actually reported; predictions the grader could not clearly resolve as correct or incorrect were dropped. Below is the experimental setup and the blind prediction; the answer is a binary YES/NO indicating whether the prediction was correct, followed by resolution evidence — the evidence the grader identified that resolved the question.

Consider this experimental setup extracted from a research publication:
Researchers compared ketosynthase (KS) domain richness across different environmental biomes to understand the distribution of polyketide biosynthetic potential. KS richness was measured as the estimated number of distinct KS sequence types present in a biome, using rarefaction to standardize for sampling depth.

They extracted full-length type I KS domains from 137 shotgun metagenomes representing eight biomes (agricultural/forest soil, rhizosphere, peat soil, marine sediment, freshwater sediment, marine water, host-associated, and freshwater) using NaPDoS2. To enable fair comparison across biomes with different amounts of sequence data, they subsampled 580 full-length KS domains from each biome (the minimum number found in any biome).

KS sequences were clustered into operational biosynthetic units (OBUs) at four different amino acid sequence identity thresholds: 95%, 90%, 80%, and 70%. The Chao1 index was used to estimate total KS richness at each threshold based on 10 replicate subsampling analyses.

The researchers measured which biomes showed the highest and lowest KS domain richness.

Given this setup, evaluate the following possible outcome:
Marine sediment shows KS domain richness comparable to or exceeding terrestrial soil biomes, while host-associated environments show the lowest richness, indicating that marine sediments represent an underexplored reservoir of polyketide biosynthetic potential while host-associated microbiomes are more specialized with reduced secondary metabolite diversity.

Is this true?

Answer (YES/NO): NO